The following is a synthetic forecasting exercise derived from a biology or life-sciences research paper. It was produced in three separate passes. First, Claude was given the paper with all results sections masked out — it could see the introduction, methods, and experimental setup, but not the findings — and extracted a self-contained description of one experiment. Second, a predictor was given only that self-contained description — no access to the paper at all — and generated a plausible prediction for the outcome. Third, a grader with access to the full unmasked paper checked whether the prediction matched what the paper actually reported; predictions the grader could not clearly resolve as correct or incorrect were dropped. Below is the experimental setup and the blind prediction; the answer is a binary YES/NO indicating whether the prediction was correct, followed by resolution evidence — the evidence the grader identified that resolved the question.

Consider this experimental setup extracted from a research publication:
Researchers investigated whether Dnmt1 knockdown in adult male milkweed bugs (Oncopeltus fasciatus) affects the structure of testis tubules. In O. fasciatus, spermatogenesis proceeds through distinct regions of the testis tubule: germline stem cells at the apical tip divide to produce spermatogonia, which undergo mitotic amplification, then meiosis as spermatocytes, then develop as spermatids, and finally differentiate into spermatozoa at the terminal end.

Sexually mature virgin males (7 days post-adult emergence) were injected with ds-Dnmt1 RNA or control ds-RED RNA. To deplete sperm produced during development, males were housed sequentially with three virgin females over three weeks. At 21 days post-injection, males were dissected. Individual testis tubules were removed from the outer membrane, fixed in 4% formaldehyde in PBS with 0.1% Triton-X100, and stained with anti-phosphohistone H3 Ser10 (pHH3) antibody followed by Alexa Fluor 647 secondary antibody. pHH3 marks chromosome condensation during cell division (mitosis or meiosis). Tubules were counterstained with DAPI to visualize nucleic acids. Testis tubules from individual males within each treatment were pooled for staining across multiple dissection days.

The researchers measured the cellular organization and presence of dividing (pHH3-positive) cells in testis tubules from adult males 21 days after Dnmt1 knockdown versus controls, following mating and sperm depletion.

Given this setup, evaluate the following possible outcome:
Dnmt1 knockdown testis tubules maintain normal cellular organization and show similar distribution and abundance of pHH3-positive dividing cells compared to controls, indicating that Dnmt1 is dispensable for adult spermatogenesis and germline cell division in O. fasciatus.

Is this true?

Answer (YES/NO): NO